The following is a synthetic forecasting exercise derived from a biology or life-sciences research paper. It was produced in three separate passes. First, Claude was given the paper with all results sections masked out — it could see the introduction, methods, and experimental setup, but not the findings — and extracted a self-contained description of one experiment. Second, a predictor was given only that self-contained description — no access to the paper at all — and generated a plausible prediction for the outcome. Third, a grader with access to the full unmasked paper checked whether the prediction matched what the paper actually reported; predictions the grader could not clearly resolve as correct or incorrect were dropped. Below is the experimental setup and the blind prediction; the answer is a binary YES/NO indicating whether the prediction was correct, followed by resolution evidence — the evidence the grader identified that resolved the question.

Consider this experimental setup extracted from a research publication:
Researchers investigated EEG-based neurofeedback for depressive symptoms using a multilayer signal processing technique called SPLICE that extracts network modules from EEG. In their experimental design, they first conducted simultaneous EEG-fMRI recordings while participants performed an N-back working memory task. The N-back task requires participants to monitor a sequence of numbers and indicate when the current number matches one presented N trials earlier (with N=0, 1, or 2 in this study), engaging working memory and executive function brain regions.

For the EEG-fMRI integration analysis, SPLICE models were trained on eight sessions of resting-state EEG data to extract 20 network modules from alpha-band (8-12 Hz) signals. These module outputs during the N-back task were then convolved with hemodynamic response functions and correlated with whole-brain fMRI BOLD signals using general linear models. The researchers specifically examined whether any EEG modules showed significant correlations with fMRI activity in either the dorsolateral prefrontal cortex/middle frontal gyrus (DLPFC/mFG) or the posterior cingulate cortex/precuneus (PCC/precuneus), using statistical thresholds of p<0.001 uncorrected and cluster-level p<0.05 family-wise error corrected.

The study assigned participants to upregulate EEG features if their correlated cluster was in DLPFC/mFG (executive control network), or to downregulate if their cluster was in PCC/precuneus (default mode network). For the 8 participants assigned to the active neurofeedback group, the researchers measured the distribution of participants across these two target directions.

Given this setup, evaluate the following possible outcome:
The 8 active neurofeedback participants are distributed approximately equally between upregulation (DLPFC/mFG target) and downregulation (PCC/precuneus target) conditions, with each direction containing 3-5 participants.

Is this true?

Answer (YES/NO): YES